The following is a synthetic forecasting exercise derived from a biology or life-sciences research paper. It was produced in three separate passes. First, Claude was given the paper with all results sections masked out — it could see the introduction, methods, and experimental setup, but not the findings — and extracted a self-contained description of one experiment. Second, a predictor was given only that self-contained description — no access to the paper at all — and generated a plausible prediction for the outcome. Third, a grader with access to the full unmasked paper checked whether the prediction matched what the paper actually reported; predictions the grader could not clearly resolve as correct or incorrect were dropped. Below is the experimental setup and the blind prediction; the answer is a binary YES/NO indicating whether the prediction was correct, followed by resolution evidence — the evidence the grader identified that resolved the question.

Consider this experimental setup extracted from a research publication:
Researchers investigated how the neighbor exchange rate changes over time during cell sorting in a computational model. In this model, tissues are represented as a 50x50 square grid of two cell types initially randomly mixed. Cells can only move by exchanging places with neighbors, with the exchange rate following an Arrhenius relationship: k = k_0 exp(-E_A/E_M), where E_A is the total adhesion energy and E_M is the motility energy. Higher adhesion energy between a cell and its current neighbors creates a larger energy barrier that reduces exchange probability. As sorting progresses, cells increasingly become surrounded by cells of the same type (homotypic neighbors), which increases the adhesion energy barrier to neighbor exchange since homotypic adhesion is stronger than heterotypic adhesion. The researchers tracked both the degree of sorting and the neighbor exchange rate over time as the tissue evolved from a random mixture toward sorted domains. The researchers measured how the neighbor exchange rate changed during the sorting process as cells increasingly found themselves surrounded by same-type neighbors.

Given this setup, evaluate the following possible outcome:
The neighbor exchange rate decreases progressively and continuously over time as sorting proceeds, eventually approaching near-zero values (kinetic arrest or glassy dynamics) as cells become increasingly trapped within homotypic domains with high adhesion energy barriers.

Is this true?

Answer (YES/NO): YES